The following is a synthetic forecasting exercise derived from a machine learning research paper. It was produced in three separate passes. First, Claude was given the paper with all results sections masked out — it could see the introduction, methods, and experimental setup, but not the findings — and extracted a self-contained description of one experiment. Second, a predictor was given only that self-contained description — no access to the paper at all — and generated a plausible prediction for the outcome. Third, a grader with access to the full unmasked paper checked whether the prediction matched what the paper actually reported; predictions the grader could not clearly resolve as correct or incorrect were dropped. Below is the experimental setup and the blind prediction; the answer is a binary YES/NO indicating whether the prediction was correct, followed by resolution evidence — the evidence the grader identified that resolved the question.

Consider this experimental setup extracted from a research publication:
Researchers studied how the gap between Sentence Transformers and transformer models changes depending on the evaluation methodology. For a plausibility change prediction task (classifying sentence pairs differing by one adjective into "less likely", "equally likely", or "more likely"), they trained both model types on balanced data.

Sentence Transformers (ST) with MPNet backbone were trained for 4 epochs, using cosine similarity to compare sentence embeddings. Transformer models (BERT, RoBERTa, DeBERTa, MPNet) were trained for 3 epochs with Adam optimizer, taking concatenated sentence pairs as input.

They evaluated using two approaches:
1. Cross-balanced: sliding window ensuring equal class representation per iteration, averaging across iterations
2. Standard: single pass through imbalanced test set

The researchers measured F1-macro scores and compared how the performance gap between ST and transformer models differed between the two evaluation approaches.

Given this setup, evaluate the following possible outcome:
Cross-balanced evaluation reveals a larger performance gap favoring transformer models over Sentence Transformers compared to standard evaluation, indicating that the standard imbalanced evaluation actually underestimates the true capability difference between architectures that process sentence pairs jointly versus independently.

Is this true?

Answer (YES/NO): NO